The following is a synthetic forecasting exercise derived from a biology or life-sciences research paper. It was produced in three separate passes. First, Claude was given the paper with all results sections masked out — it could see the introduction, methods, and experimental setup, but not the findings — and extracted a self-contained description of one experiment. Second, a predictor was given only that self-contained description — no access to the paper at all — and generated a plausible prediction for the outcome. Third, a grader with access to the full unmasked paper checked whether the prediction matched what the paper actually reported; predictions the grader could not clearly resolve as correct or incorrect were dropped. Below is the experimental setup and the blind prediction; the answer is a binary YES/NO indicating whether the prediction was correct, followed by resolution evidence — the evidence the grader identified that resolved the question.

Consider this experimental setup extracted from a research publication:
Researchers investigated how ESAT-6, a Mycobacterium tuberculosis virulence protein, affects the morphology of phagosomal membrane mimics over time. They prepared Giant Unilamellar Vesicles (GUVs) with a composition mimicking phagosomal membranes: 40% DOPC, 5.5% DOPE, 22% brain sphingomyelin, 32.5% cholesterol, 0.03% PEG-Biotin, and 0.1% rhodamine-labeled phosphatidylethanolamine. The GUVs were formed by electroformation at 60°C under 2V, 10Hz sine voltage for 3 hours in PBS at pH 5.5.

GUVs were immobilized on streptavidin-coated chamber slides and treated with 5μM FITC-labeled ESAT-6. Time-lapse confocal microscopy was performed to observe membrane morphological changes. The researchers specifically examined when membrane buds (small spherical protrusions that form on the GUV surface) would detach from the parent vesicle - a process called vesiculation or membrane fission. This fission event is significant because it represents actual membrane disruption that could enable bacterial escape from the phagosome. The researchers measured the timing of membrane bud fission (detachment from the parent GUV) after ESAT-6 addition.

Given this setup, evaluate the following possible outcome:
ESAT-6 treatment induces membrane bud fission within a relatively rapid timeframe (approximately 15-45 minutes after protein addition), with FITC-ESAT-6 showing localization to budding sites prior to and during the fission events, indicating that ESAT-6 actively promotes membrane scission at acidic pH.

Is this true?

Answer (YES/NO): NO